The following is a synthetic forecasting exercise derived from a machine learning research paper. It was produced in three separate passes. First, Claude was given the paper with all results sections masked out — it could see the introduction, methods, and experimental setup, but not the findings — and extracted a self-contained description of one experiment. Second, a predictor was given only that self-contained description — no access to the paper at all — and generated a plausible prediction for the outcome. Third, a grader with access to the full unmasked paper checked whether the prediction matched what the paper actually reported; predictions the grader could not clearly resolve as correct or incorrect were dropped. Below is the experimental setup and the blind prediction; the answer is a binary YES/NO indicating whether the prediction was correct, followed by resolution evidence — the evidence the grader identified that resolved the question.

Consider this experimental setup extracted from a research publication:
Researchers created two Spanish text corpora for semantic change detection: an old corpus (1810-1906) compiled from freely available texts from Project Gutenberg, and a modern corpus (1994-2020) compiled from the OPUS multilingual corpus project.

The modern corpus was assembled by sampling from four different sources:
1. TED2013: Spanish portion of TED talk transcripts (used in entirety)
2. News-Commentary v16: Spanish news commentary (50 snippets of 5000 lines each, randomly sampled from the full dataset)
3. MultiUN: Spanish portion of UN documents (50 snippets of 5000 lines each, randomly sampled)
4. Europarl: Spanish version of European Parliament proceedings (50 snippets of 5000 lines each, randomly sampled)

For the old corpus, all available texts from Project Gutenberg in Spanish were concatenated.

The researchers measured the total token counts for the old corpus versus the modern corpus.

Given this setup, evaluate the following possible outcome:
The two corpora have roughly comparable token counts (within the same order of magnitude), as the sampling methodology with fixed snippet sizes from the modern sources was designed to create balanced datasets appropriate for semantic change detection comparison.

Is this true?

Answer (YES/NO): YES